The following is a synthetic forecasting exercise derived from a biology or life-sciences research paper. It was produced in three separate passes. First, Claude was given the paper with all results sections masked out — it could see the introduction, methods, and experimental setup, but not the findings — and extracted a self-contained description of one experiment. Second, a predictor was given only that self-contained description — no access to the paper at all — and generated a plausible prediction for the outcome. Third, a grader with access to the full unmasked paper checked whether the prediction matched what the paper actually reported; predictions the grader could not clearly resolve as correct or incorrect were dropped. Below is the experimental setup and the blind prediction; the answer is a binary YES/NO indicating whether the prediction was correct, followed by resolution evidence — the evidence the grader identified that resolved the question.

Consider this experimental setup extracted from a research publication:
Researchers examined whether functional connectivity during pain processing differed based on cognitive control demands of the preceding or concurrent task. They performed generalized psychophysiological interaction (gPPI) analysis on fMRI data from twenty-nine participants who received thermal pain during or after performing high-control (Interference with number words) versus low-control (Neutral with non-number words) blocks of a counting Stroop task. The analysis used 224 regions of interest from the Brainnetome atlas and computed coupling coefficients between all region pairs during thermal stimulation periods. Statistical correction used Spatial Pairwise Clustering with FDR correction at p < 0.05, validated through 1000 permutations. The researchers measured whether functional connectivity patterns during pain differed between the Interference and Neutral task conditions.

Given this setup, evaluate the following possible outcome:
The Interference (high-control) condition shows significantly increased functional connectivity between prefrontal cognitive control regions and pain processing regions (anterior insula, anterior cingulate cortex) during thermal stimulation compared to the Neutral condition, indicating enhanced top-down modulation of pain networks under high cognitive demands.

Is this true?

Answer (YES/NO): NO